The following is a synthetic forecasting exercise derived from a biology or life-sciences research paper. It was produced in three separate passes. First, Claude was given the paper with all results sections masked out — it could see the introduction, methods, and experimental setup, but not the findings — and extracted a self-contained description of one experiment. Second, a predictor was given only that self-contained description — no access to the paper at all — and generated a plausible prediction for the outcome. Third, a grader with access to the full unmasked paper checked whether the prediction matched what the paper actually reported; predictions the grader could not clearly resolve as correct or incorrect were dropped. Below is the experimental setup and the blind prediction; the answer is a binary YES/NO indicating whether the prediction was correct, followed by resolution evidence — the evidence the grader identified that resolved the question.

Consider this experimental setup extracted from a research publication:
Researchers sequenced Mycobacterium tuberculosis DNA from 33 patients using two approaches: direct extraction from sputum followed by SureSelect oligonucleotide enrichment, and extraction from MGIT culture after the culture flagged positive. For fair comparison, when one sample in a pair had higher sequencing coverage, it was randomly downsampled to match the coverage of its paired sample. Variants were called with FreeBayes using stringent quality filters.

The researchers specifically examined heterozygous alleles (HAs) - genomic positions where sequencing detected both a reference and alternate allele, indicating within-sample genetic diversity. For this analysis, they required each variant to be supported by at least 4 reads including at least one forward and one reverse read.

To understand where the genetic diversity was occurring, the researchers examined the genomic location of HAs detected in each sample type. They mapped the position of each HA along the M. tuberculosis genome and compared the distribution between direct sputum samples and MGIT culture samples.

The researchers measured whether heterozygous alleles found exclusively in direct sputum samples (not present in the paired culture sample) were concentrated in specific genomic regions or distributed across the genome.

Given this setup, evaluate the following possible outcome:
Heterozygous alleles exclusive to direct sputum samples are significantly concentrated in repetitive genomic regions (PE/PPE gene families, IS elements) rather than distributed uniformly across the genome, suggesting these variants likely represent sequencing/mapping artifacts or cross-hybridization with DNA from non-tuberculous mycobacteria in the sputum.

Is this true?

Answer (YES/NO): NO